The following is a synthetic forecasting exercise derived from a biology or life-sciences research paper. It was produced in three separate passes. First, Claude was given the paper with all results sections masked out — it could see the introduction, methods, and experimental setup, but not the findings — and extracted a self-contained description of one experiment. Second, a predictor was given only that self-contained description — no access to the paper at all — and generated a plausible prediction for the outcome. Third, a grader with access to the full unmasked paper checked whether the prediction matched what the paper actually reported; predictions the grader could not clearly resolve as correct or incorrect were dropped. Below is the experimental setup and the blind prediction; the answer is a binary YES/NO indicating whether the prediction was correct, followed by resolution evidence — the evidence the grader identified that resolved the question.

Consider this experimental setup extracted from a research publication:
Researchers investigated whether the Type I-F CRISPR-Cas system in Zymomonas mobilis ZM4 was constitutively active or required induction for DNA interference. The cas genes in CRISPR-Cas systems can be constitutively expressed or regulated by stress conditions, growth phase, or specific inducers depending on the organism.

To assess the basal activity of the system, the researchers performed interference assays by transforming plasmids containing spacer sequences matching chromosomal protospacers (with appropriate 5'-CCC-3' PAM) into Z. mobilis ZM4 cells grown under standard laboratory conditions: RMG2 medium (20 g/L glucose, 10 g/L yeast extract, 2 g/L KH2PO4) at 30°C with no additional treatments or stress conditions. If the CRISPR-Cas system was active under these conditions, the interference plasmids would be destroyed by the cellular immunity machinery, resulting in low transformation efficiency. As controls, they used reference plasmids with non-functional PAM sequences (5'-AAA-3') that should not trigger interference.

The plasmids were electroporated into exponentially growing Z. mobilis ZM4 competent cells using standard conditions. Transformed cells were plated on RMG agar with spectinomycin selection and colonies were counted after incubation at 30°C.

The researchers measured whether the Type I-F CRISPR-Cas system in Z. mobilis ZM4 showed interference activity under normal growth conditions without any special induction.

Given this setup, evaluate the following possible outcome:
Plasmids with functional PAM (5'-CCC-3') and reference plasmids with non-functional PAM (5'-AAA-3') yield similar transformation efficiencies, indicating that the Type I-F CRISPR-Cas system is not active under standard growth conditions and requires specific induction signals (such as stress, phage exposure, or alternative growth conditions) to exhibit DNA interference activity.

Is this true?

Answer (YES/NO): NO